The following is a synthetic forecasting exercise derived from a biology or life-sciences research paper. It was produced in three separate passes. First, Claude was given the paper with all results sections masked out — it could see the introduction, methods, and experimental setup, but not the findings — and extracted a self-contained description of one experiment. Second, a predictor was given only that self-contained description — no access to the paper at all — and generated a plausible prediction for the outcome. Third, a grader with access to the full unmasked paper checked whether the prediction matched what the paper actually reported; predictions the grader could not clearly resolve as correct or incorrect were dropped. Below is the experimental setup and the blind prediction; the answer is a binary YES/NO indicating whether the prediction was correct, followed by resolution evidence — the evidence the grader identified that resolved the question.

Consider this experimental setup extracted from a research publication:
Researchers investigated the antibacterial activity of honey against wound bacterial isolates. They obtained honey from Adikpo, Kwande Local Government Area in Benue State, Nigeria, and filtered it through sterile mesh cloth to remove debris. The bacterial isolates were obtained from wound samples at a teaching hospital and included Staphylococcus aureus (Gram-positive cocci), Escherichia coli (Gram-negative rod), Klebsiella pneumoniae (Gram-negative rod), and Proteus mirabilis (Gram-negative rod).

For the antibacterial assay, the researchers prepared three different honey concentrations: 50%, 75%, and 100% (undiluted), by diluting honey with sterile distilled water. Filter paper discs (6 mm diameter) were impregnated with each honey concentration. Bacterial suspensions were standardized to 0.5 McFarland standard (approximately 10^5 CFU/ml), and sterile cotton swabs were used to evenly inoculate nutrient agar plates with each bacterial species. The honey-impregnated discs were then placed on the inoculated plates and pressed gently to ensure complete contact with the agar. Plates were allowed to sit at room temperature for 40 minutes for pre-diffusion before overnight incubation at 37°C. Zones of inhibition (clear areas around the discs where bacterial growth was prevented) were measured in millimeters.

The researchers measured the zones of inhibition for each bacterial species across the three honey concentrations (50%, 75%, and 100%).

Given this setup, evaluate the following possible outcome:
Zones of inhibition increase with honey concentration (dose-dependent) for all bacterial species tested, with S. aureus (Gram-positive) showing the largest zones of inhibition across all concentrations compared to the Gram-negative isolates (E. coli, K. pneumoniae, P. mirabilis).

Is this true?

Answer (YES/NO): NO